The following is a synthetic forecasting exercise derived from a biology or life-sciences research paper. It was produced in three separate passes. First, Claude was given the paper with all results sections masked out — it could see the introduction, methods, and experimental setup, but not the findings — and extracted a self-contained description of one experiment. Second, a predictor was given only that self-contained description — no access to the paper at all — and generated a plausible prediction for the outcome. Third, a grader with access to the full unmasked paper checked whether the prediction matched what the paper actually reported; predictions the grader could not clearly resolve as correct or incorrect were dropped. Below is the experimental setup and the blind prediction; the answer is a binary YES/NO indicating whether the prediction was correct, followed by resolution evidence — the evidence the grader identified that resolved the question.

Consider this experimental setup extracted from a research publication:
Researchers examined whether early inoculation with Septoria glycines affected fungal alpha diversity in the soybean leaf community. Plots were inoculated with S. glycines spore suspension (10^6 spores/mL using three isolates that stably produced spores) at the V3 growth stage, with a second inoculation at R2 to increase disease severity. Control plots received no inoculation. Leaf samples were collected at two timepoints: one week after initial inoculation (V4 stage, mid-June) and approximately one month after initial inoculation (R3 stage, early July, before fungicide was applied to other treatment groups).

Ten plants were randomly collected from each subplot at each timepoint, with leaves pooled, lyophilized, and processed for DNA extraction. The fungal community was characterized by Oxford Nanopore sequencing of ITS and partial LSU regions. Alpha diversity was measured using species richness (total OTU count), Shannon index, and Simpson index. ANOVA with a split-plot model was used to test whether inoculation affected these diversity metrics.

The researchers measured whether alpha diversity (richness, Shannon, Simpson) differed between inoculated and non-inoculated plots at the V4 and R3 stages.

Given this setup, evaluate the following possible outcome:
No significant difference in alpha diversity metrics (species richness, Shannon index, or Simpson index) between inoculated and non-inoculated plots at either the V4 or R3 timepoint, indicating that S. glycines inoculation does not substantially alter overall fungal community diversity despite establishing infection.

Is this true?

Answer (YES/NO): NO